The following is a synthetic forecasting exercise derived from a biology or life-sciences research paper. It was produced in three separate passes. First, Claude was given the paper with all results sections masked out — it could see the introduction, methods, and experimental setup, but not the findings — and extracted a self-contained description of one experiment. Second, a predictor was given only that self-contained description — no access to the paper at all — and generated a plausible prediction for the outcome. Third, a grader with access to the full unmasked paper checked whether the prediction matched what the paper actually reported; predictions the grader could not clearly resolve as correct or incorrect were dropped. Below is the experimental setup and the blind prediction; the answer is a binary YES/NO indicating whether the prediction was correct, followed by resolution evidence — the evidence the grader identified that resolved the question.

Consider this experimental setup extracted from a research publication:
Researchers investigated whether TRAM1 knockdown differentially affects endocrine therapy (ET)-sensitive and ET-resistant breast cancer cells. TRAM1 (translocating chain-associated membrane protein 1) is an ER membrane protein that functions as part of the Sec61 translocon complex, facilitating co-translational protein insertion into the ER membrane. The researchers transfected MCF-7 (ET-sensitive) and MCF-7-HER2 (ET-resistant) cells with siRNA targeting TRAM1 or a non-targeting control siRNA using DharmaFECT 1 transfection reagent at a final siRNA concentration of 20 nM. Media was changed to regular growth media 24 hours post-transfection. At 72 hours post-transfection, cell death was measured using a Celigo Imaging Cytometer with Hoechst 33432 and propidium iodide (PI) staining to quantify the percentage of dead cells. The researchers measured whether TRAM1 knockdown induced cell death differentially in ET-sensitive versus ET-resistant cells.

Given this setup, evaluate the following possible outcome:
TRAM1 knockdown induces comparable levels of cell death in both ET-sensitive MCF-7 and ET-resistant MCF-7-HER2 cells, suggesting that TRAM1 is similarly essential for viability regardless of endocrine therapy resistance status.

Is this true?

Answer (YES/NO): NO